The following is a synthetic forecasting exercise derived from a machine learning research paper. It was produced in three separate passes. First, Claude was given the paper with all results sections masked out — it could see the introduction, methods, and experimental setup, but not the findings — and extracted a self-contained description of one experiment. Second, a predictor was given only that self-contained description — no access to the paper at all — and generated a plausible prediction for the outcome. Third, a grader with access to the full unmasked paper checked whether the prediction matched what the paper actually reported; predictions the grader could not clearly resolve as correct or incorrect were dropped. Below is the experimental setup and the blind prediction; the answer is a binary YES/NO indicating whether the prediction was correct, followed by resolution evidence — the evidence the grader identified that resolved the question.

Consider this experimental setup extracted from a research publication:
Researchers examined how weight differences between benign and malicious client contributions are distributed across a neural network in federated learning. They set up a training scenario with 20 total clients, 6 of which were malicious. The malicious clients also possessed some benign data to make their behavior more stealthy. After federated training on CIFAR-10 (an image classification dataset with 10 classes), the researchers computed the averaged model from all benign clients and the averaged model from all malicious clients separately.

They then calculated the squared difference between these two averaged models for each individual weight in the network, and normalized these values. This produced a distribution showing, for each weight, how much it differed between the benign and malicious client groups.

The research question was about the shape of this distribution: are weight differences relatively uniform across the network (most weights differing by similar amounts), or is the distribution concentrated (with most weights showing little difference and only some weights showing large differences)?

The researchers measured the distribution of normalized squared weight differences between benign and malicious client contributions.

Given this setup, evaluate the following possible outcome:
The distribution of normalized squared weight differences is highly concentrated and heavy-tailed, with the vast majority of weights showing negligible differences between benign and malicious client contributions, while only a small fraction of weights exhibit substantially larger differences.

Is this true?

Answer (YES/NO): YES